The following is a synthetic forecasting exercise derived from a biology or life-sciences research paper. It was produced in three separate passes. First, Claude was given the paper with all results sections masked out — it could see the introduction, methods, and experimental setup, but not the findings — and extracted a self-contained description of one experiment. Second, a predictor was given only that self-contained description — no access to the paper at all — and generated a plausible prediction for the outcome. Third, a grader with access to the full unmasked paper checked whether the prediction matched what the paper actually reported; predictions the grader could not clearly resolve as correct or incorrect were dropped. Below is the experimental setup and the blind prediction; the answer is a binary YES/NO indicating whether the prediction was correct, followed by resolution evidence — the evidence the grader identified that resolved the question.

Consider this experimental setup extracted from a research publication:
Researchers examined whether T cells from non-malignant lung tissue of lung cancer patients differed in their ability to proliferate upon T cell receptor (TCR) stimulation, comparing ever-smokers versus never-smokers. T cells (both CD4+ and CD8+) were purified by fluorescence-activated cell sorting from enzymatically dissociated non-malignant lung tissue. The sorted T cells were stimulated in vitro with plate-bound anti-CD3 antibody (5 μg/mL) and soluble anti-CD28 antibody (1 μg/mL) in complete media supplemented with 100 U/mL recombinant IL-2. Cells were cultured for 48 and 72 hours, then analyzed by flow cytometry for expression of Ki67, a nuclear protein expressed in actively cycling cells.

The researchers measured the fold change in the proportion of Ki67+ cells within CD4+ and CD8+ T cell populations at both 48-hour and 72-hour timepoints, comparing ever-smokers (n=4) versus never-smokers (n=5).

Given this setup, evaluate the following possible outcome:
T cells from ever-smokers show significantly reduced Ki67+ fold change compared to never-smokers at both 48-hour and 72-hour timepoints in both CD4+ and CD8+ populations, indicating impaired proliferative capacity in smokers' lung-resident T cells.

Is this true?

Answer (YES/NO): NO